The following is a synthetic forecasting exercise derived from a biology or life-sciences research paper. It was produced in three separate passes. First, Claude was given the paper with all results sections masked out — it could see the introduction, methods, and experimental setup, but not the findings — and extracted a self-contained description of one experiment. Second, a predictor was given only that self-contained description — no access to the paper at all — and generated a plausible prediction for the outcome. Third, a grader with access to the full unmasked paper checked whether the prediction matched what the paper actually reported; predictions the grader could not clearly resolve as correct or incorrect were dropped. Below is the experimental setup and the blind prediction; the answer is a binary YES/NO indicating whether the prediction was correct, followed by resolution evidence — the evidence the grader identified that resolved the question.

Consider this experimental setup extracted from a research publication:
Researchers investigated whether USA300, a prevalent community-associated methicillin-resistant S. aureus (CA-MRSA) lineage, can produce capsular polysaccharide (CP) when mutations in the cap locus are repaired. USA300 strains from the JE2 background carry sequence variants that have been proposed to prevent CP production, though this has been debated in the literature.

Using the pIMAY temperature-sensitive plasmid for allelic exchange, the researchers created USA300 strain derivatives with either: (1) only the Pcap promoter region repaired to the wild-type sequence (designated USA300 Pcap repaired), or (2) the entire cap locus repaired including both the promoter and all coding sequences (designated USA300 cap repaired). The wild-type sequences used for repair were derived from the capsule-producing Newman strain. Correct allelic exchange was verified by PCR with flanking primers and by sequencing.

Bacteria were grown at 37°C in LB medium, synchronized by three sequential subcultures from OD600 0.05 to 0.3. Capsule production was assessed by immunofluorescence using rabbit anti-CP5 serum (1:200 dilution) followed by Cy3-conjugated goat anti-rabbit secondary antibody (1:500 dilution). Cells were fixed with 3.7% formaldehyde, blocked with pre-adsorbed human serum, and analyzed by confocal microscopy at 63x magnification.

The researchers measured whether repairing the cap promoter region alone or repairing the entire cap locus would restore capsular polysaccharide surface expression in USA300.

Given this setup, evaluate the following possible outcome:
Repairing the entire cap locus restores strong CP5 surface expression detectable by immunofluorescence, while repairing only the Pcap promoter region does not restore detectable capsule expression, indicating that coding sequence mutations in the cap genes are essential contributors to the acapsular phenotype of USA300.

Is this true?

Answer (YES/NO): YES